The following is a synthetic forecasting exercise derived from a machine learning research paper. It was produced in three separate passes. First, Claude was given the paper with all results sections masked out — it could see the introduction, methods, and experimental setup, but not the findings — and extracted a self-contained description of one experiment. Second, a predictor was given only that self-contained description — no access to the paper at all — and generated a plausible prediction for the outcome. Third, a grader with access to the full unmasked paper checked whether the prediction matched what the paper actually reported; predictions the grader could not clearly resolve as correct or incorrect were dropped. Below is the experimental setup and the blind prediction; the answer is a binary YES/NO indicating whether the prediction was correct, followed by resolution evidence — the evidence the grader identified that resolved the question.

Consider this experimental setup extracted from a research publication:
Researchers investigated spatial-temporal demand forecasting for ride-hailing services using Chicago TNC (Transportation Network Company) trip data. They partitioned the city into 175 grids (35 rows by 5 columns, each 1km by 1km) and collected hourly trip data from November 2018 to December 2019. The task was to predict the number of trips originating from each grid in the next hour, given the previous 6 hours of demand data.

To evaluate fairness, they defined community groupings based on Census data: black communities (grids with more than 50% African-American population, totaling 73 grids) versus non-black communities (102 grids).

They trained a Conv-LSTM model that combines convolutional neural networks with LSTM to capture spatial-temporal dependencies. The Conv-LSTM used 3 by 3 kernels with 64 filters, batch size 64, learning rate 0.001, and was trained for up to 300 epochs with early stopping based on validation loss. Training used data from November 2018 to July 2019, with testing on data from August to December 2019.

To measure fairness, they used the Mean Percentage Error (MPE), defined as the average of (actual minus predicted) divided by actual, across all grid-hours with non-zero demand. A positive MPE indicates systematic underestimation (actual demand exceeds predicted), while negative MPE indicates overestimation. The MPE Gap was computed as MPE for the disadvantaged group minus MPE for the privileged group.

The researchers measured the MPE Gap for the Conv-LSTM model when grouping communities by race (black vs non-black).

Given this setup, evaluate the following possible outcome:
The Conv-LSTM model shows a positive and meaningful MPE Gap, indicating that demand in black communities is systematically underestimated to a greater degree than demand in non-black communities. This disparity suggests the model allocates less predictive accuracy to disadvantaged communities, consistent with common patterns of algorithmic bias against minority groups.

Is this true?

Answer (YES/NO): YES